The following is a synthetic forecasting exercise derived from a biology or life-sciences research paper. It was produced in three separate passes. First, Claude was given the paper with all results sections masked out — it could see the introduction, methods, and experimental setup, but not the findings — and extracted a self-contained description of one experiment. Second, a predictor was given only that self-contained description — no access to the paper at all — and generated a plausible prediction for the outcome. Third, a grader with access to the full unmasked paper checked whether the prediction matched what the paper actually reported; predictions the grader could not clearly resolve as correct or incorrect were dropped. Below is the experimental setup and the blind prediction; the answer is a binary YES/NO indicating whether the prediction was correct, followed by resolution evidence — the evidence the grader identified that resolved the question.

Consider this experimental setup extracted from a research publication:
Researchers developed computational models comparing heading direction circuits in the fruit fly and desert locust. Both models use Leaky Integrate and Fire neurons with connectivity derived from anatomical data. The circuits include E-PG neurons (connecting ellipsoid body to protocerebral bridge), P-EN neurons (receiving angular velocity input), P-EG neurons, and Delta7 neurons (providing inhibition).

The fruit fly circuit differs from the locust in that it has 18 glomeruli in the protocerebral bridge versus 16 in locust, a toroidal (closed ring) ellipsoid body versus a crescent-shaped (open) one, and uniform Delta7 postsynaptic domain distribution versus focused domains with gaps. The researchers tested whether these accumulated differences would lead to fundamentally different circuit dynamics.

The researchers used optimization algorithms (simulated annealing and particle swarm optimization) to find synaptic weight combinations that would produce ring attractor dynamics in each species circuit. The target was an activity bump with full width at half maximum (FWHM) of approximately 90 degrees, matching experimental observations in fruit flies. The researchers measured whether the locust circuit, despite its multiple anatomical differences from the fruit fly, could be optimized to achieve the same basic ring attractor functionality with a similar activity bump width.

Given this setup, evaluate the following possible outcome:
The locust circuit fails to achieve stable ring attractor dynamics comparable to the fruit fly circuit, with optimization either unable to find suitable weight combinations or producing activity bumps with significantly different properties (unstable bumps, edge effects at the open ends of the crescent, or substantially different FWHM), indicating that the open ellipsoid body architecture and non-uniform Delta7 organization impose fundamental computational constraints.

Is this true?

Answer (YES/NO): NO